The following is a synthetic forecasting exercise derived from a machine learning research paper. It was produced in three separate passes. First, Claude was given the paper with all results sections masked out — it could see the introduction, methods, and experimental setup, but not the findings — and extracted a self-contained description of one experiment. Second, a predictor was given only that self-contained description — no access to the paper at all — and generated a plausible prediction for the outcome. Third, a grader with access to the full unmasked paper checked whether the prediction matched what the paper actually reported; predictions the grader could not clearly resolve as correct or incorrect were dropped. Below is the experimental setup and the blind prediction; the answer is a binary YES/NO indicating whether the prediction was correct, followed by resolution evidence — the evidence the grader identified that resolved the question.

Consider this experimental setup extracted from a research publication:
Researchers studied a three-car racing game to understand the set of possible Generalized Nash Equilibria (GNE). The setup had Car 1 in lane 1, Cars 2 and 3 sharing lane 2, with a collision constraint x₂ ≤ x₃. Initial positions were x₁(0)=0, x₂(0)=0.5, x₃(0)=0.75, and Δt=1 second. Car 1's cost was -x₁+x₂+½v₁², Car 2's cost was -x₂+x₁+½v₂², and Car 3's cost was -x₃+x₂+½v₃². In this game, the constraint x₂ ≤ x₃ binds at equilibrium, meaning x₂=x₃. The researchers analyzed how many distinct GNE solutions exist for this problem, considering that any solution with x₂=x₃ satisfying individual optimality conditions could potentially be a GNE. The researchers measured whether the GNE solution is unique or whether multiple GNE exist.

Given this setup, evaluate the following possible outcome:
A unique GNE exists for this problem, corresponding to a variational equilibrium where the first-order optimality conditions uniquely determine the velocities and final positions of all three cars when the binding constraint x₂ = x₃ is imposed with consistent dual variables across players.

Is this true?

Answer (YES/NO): NO